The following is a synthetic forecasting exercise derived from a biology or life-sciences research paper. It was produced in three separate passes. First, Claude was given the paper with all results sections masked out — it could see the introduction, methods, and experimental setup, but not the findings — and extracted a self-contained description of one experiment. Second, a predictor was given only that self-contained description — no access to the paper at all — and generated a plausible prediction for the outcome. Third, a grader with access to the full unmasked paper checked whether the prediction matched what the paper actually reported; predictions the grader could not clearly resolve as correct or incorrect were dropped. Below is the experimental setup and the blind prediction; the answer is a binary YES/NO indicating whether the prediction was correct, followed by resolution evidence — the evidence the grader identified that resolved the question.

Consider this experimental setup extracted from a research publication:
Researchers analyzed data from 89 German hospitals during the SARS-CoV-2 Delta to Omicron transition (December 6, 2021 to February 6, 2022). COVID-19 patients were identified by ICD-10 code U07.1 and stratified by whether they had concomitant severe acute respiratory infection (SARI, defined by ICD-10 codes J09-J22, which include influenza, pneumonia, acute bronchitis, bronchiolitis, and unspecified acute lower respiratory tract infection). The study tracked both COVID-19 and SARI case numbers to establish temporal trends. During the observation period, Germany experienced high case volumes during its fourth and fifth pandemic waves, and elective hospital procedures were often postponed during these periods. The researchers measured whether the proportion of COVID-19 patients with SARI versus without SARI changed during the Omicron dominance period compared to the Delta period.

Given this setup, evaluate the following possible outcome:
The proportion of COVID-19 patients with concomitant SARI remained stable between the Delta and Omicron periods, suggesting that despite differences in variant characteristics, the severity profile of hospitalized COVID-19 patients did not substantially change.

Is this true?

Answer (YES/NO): NO